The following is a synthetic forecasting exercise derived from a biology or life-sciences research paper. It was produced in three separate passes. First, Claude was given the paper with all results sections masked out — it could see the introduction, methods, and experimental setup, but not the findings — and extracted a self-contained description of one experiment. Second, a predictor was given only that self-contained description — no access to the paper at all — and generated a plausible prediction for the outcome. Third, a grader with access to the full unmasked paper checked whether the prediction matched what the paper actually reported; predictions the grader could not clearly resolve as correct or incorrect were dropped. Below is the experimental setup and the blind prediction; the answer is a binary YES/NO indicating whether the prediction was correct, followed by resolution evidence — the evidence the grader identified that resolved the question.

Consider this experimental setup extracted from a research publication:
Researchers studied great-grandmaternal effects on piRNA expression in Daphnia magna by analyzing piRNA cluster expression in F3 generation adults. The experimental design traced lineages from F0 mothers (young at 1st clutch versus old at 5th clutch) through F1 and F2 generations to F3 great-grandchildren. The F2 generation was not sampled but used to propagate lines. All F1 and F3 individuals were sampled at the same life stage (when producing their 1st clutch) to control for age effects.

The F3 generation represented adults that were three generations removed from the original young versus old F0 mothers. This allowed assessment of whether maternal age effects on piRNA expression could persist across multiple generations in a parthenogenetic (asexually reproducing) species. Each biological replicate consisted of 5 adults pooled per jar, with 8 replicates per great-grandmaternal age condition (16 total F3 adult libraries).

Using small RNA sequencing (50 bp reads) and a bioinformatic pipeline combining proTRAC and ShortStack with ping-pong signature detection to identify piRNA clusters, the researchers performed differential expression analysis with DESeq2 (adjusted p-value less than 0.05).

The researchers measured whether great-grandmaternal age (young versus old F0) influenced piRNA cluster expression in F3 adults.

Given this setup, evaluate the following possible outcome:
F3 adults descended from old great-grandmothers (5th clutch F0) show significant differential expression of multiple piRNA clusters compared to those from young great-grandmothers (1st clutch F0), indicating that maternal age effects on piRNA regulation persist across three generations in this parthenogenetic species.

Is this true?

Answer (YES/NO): NO